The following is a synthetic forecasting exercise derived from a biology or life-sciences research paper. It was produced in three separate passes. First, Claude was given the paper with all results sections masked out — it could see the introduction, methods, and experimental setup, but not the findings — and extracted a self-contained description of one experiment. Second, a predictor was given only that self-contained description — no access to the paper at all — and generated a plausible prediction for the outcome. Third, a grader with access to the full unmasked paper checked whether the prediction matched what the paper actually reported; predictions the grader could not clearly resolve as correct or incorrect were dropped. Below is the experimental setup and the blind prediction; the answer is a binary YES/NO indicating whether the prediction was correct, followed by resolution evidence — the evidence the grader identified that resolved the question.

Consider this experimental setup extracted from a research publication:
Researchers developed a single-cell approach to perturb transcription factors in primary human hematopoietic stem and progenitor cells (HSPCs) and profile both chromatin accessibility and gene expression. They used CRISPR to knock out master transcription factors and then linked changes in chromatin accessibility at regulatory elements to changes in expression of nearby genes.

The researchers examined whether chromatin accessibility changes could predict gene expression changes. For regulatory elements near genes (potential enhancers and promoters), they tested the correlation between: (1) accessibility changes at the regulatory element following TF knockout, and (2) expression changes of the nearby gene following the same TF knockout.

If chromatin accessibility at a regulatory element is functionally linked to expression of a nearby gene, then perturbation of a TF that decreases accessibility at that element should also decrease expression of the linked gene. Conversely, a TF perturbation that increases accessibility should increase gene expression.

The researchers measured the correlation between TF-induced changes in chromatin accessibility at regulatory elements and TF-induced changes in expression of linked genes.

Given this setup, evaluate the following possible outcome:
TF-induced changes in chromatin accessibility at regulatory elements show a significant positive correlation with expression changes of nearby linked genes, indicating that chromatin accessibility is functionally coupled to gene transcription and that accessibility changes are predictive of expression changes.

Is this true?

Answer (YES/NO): YES